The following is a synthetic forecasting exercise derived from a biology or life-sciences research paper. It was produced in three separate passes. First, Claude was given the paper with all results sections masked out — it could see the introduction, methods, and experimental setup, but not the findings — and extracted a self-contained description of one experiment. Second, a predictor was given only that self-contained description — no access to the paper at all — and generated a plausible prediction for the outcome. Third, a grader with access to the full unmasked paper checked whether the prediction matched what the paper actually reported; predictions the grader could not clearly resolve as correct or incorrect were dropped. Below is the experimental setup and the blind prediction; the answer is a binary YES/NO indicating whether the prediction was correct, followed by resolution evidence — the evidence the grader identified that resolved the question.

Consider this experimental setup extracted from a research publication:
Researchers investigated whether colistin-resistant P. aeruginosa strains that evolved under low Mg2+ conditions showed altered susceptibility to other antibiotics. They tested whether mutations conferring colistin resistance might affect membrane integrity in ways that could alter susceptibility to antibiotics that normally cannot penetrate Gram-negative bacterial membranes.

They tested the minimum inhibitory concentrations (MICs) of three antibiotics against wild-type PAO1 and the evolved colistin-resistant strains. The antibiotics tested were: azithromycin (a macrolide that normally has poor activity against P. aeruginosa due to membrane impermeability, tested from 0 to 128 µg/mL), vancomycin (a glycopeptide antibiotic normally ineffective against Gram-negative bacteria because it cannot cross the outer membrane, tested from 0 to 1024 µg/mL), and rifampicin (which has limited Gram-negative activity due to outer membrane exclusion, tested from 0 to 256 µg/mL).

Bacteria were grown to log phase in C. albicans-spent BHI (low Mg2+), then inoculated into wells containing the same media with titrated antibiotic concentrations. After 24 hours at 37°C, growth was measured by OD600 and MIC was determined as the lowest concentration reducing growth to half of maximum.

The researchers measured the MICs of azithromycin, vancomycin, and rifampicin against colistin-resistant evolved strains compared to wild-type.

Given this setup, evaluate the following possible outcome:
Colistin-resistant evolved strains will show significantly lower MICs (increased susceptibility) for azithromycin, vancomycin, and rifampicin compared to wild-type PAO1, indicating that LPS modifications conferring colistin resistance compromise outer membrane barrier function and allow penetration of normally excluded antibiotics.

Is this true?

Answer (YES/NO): NO